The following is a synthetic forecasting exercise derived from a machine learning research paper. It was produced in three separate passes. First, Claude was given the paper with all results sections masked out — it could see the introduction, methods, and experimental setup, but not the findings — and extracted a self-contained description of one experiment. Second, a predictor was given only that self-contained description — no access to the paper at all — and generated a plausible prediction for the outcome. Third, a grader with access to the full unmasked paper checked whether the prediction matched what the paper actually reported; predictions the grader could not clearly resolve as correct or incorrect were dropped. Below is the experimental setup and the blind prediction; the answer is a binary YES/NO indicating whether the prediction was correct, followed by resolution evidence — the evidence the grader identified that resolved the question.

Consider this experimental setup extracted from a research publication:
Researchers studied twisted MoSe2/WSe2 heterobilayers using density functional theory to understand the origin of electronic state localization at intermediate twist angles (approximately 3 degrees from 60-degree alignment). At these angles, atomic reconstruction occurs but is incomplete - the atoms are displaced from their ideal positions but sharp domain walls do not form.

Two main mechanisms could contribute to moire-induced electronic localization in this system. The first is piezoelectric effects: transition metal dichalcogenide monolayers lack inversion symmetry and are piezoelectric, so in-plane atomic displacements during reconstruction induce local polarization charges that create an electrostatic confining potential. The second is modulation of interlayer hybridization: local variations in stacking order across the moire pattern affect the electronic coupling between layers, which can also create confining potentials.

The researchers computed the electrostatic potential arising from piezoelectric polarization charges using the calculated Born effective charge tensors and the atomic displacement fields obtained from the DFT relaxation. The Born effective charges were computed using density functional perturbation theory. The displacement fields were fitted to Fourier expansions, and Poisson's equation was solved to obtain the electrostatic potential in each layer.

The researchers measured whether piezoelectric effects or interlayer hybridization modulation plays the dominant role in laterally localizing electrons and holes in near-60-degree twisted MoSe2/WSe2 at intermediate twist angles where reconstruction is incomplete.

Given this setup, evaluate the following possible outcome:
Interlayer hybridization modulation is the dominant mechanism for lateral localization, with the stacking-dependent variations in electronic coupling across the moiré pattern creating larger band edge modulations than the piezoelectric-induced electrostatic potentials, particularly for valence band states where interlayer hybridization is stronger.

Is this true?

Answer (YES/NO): NO